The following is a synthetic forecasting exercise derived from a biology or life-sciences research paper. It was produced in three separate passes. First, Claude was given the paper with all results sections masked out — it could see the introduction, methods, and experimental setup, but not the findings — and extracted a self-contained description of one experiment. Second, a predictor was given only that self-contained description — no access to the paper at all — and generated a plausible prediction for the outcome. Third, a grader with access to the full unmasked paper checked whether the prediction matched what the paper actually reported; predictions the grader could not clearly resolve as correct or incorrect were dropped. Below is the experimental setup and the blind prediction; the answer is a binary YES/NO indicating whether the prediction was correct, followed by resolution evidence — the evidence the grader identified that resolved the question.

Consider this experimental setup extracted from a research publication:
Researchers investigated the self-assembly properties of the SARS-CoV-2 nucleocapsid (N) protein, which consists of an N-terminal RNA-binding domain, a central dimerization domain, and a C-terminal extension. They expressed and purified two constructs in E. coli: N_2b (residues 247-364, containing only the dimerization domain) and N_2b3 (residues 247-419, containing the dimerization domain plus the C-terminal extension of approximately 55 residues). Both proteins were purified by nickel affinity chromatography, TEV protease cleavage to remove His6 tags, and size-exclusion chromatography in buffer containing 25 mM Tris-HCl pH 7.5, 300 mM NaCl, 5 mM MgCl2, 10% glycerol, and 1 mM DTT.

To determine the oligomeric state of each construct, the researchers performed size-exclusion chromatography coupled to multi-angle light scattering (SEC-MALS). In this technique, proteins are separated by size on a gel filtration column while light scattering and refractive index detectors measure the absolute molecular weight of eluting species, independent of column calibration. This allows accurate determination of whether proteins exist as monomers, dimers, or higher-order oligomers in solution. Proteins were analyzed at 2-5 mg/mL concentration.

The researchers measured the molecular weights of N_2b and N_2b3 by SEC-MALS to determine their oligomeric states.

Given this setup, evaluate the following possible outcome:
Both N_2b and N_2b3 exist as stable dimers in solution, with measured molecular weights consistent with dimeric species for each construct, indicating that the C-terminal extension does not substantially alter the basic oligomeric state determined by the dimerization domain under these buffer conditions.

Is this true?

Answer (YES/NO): NO